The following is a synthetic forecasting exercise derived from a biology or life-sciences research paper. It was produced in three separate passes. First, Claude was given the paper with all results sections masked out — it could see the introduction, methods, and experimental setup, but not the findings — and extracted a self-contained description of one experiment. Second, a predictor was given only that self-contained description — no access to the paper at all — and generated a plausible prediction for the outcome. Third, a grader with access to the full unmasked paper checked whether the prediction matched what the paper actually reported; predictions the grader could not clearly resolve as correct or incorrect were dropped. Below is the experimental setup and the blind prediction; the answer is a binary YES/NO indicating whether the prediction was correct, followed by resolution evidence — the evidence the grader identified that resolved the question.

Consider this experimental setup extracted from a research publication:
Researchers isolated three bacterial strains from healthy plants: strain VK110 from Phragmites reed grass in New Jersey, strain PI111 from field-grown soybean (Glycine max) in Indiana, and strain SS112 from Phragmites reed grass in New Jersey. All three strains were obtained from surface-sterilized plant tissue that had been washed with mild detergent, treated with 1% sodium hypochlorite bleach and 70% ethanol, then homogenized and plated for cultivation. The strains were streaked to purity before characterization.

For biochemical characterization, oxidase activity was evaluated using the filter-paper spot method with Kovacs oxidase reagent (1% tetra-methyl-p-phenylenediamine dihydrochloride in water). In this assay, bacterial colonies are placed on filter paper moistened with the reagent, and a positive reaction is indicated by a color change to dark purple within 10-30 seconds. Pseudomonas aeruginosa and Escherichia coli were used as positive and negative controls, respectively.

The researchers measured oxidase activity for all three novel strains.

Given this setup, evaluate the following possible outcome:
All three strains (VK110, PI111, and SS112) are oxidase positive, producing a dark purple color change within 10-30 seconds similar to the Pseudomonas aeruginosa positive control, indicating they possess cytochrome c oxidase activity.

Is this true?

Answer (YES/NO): NO